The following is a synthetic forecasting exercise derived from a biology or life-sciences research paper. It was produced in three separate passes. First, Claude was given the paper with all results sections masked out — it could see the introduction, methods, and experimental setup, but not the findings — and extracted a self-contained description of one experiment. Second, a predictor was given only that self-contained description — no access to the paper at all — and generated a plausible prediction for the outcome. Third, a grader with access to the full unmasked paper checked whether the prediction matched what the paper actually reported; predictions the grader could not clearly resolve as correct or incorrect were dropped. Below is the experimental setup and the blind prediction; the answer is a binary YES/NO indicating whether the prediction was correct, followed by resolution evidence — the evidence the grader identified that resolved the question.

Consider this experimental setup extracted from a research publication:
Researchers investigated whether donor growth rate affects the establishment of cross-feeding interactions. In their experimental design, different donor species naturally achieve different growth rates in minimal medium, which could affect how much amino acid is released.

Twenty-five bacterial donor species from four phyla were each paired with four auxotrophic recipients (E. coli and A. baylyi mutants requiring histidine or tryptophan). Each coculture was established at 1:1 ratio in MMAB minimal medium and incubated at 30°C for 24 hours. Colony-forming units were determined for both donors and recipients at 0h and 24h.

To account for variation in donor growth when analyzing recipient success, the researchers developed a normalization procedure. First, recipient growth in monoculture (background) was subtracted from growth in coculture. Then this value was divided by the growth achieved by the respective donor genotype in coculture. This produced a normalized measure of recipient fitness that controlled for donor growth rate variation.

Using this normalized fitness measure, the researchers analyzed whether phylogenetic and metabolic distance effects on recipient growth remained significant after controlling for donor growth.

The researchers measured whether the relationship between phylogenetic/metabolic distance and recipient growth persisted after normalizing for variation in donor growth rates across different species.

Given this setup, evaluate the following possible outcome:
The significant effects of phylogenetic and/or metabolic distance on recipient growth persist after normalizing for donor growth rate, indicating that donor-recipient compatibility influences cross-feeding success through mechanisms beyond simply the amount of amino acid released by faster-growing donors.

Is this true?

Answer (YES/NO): YES